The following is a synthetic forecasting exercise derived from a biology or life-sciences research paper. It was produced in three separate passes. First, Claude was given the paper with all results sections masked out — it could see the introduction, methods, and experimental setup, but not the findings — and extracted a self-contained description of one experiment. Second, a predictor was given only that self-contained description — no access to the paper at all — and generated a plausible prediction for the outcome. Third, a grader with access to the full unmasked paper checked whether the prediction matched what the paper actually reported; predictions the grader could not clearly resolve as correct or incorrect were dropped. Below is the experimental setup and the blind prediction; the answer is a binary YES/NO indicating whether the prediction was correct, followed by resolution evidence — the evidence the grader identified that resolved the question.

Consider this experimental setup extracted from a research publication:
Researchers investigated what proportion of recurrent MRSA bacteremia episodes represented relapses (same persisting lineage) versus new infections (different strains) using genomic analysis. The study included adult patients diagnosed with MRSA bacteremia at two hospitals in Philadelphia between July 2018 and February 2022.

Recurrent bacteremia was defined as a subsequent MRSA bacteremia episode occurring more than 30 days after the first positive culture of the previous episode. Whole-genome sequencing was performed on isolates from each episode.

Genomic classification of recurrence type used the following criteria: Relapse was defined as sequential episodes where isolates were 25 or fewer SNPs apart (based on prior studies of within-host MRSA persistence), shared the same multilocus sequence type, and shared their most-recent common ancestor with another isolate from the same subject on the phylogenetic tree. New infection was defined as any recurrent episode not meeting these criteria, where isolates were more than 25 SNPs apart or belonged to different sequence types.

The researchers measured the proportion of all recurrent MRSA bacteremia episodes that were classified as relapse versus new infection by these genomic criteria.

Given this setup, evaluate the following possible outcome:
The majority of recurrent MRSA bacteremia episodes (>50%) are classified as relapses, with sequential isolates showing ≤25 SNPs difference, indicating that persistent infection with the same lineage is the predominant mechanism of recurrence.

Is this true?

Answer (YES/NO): YES